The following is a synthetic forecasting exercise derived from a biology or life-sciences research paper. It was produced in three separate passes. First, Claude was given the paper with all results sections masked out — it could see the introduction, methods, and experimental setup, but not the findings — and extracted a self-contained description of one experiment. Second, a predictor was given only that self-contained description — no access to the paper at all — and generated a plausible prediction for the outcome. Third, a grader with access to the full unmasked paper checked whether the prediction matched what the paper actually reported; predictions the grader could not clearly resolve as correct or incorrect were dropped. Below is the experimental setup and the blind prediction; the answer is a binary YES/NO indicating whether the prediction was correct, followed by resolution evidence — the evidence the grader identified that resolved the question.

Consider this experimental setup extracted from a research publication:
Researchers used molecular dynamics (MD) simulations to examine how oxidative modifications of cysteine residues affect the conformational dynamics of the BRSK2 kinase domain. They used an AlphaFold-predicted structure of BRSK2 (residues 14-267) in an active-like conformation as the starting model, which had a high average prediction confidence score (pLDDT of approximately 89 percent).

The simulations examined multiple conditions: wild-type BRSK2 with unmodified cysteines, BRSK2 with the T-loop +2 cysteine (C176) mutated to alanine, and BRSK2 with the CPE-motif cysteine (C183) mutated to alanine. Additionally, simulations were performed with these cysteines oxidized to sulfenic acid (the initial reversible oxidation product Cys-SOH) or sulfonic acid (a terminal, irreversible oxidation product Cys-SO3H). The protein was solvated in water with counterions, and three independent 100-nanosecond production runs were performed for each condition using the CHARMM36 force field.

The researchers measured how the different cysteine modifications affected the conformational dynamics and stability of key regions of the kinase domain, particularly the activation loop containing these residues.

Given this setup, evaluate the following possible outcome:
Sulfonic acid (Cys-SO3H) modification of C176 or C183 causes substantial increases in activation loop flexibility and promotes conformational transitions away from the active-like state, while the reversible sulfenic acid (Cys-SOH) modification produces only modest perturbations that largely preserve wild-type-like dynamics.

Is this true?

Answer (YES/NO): NO